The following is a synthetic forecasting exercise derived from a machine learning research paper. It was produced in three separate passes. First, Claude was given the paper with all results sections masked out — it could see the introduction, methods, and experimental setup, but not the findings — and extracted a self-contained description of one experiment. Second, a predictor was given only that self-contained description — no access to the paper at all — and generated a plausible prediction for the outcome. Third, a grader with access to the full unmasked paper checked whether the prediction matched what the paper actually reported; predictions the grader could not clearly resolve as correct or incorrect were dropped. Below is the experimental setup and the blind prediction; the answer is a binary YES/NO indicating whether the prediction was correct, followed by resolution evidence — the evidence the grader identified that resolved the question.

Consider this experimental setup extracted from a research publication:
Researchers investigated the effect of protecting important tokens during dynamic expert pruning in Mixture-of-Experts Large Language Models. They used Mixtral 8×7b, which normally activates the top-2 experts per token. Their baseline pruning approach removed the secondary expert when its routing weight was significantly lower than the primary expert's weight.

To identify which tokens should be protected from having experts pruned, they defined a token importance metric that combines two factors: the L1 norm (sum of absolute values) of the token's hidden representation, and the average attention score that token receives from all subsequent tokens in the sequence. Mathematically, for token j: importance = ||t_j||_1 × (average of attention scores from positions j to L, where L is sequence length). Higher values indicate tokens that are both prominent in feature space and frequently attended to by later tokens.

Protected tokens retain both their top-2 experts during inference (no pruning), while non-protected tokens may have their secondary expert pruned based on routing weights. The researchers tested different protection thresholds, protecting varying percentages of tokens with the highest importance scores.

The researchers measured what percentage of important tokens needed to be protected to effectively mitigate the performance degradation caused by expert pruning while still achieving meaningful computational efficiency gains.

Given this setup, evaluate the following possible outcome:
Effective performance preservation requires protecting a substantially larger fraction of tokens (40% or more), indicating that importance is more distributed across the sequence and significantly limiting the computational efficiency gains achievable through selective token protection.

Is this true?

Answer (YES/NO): NO